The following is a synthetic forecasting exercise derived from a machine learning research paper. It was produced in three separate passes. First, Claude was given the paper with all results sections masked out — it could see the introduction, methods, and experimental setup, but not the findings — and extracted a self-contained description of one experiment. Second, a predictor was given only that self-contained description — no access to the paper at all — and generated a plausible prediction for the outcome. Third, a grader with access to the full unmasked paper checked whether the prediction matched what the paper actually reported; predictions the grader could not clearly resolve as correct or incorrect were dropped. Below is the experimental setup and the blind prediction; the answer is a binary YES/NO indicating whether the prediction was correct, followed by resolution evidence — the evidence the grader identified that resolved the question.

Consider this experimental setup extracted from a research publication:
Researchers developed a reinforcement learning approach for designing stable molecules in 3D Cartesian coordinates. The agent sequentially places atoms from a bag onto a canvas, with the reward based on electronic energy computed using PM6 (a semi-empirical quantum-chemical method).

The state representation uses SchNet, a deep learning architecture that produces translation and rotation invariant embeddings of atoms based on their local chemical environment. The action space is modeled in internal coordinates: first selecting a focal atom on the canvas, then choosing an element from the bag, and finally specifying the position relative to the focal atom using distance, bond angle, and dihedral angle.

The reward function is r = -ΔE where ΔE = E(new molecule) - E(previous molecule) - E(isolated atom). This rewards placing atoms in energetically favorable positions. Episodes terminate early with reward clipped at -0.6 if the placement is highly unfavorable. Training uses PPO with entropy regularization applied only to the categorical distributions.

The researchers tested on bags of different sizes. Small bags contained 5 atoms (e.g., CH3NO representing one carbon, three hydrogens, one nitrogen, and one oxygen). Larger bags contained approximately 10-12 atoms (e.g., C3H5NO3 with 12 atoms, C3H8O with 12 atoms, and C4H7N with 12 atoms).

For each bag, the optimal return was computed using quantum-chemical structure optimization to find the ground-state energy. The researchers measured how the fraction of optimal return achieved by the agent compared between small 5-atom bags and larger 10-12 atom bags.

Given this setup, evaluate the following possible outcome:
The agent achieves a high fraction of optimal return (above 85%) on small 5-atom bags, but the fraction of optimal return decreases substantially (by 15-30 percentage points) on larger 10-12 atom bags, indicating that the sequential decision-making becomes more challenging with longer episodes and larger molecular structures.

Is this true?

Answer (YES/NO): NO